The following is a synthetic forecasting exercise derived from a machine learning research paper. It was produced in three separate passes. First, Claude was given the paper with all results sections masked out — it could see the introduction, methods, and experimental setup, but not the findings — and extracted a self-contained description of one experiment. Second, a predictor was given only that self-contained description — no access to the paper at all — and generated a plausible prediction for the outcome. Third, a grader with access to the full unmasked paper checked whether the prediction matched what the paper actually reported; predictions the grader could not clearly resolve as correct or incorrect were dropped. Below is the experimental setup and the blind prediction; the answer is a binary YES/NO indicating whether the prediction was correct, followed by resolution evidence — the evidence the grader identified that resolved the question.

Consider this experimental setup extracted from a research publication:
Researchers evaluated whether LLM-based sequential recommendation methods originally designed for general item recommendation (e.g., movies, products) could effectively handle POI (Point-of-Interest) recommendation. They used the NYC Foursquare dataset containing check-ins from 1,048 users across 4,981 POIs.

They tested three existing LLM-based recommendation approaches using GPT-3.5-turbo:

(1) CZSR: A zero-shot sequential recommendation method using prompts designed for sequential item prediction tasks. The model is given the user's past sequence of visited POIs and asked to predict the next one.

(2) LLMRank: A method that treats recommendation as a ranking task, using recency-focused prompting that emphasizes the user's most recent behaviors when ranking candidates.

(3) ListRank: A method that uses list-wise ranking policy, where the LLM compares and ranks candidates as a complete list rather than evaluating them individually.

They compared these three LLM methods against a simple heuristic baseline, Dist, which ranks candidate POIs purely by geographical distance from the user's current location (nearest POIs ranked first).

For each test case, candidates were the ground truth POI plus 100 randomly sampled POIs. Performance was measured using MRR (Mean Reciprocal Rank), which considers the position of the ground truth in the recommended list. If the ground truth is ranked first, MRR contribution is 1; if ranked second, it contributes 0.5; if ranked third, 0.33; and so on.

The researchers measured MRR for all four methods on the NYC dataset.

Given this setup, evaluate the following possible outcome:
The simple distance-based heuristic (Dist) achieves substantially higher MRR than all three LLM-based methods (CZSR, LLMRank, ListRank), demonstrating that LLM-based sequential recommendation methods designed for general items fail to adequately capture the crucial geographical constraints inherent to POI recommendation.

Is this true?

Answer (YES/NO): YES